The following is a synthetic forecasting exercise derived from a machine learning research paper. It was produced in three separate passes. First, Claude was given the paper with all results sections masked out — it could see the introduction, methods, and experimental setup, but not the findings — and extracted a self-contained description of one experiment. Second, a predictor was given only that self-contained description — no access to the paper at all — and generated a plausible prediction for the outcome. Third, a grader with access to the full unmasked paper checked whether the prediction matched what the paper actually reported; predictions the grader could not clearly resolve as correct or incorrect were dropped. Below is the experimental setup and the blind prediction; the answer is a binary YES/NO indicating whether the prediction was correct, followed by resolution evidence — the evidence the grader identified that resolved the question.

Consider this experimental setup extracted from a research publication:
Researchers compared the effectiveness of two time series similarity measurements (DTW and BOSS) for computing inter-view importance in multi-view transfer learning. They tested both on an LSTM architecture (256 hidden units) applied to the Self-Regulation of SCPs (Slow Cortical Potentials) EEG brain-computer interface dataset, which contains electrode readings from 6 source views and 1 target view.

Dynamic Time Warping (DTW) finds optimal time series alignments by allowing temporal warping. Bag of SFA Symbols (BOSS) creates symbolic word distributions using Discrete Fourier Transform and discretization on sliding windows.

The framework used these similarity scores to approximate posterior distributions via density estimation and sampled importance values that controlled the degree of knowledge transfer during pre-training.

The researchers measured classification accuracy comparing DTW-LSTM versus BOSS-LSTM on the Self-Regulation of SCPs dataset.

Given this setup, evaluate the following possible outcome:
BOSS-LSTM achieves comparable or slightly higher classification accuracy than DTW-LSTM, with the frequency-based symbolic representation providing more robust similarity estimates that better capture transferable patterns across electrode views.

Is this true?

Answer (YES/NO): NO